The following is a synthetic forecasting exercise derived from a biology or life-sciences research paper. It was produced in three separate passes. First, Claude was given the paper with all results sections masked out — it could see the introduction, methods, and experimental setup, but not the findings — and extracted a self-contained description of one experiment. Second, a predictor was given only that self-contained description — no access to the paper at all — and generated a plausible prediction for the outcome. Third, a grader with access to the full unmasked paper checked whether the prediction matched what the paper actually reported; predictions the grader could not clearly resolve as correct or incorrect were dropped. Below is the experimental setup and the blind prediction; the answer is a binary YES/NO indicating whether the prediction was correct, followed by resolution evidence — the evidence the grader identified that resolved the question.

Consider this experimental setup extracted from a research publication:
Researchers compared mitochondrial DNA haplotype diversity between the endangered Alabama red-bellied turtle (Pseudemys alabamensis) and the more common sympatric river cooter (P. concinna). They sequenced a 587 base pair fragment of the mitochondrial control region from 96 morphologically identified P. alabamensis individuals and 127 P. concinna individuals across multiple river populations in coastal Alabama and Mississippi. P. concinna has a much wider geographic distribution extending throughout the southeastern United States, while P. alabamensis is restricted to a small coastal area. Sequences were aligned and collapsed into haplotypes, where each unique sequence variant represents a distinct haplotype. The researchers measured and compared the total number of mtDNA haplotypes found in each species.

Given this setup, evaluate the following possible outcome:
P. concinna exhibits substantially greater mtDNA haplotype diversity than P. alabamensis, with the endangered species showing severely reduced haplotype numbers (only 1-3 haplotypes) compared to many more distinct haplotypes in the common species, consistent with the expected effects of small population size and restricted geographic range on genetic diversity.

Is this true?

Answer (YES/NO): YES